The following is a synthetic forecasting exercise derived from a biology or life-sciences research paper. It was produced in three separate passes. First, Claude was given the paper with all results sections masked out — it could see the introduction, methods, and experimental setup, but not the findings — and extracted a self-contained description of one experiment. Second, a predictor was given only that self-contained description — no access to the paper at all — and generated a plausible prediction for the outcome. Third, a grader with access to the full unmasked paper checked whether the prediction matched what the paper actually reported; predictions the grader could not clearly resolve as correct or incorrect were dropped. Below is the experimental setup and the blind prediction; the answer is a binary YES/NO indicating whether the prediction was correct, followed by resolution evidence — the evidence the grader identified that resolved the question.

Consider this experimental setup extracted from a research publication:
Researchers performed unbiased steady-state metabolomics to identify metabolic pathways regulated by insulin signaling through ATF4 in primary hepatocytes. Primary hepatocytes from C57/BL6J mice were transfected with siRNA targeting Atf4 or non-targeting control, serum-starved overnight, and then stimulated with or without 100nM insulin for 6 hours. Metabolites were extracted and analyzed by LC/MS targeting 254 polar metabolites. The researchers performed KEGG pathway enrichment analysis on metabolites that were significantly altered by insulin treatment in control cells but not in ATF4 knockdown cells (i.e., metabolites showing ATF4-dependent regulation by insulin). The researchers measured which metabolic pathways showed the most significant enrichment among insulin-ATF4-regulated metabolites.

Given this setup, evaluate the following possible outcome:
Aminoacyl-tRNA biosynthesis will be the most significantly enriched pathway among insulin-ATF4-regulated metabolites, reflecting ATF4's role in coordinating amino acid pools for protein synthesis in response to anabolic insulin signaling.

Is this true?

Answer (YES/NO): NO